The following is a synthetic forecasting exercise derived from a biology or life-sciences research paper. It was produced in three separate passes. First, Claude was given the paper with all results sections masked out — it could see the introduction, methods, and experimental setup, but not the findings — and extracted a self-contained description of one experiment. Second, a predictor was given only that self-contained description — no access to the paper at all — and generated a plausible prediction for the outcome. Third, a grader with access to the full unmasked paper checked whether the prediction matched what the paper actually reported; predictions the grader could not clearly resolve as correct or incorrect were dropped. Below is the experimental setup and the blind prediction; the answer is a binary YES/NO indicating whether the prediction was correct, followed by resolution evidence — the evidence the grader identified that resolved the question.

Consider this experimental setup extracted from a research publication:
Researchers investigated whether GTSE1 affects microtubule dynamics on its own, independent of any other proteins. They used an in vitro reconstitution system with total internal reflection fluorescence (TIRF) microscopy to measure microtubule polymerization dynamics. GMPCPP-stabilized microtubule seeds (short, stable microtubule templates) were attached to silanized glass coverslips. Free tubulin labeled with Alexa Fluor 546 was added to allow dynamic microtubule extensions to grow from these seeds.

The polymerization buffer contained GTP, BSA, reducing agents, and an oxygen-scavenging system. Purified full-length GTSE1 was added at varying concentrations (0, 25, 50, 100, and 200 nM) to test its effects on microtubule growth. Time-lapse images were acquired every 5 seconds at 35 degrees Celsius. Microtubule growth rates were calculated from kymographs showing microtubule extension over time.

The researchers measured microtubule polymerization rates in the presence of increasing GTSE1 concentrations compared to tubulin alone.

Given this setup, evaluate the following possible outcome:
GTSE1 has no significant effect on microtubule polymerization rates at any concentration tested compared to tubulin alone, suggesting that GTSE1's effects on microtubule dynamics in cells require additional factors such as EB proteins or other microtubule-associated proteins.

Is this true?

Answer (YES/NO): YES